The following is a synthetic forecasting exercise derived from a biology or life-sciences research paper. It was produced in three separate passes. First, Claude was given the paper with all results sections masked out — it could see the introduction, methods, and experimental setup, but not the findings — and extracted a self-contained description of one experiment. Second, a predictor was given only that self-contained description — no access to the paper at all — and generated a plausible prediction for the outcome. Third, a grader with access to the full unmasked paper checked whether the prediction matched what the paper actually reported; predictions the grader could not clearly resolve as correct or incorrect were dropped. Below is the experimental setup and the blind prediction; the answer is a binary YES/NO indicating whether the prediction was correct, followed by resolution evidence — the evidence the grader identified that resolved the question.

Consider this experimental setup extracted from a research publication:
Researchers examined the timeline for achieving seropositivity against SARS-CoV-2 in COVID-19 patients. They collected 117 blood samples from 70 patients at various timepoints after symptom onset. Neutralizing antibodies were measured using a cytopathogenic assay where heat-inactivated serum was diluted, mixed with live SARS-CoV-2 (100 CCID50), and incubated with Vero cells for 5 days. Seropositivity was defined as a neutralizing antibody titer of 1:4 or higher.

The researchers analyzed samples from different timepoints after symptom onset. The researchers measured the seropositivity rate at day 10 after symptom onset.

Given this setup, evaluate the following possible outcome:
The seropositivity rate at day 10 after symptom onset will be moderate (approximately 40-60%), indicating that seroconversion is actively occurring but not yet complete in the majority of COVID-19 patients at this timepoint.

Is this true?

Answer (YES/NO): NO